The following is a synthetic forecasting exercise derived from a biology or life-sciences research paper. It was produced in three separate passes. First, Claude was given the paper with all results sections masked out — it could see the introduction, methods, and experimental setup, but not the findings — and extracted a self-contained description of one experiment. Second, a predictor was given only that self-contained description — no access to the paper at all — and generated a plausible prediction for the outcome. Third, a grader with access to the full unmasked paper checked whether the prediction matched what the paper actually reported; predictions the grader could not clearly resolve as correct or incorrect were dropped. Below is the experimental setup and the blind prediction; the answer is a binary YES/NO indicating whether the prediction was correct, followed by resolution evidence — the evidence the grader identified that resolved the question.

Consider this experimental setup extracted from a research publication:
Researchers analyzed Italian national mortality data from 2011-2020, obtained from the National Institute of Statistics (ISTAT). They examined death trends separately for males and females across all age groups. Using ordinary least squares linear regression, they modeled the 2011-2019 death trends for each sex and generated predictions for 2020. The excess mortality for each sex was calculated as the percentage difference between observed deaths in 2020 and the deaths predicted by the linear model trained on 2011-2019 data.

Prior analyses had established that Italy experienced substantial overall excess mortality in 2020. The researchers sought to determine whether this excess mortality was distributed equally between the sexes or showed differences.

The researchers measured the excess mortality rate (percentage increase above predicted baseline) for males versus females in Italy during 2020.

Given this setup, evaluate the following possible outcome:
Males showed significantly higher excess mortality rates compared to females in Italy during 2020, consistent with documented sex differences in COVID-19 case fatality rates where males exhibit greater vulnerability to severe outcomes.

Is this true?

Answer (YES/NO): YES